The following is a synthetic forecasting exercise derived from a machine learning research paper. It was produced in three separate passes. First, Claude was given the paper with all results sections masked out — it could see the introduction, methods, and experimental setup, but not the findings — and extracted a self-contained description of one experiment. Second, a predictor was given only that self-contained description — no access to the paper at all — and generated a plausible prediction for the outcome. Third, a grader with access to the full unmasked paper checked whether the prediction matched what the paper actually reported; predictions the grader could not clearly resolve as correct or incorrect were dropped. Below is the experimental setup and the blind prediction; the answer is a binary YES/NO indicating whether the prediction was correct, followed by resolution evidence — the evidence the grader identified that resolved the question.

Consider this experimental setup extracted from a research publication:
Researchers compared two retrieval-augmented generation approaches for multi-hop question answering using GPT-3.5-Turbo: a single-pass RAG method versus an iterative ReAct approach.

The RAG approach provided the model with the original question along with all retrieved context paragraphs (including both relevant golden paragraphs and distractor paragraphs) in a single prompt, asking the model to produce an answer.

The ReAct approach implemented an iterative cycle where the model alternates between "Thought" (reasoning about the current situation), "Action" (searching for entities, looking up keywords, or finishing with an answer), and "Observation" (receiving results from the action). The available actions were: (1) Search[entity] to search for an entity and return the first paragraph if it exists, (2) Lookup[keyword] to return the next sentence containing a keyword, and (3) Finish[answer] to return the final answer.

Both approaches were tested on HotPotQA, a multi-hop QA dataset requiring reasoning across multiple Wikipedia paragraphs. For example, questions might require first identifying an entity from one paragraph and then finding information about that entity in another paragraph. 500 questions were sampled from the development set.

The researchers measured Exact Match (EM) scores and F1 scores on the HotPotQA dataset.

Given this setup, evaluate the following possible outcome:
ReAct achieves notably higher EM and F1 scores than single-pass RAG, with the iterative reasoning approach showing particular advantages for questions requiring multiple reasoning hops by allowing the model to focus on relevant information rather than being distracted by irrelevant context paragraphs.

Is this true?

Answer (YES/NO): NO